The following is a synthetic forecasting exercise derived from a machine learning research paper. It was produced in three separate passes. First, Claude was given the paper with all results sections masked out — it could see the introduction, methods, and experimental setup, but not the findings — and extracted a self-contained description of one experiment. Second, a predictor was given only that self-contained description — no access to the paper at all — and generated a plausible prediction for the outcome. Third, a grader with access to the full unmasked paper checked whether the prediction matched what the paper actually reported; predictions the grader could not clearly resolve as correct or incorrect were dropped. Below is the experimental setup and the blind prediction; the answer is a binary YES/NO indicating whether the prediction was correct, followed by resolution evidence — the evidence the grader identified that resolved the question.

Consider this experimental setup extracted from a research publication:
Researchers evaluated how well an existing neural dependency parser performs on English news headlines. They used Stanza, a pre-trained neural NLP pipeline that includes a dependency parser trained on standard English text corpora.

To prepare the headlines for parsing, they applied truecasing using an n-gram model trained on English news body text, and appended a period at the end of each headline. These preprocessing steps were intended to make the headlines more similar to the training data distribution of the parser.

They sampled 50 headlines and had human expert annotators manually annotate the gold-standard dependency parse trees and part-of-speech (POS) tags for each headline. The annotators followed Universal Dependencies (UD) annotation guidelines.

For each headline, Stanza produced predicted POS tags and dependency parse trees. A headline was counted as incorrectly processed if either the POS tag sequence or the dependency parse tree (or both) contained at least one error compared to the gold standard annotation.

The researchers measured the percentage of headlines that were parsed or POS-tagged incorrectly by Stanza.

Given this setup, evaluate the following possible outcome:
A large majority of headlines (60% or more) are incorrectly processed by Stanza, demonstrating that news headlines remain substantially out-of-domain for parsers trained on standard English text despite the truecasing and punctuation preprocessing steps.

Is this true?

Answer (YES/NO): NO